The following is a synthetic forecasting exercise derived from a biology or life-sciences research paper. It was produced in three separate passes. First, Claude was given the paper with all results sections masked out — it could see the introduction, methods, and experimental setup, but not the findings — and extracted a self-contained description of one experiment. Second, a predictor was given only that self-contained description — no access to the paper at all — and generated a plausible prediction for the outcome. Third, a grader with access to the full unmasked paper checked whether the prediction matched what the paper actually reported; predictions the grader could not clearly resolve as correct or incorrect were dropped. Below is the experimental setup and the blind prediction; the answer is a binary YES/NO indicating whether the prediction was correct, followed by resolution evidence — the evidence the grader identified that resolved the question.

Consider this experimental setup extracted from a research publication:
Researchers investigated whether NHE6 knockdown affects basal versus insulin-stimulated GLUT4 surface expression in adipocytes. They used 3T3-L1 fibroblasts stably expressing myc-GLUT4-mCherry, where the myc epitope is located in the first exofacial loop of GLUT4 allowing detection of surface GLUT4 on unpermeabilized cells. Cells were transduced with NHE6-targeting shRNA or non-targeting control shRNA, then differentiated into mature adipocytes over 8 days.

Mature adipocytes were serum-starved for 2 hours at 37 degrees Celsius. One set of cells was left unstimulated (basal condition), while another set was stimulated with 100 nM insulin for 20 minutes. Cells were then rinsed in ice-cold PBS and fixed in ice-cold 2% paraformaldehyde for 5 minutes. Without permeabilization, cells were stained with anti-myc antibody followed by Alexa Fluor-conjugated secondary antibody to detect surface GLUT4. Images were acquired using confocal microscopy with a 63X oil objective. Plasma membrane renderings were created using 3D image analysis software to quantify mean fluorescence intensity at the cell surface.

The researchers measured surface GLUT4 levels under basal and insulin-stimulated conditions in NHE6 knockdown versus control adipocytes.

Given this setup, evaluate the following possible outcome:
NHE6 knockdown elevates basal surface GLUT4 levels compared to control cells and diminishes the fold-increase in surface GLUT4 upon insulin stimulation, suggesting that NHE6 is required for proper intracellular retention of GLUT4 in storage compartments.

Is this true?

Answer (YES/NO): NO